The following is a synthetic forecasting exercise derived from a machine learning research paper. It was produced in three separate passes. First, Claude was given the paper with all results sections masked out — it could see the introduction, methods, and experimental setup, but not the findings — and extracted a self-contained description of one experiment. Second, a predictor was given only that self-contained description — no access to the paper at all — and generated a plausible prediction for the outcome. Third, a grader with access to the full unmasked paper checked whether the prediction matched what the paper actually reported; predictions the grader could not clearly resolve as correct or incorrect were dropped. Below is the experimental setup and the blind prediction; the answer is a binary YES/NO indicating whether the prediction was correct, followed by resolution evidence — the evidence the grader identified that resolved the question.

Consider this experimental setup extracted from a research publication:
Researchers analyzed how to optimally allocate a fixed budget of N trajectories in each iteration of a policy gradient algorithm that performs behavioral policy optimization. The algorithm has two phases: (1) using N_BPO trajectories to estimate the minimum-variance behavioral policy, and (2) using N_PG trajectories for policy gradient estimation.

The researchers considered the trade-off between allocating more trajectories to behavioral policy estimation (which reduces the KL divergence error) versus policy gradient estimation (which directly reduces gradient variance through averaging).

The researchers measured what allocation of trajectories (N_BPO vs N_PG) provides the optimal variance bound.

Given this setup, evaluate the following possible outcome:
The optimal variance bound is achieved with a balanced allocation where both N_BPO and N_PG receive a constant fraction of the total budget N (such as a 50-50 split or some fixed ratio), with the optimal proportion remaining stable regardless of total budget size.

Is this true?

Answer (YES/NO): YES